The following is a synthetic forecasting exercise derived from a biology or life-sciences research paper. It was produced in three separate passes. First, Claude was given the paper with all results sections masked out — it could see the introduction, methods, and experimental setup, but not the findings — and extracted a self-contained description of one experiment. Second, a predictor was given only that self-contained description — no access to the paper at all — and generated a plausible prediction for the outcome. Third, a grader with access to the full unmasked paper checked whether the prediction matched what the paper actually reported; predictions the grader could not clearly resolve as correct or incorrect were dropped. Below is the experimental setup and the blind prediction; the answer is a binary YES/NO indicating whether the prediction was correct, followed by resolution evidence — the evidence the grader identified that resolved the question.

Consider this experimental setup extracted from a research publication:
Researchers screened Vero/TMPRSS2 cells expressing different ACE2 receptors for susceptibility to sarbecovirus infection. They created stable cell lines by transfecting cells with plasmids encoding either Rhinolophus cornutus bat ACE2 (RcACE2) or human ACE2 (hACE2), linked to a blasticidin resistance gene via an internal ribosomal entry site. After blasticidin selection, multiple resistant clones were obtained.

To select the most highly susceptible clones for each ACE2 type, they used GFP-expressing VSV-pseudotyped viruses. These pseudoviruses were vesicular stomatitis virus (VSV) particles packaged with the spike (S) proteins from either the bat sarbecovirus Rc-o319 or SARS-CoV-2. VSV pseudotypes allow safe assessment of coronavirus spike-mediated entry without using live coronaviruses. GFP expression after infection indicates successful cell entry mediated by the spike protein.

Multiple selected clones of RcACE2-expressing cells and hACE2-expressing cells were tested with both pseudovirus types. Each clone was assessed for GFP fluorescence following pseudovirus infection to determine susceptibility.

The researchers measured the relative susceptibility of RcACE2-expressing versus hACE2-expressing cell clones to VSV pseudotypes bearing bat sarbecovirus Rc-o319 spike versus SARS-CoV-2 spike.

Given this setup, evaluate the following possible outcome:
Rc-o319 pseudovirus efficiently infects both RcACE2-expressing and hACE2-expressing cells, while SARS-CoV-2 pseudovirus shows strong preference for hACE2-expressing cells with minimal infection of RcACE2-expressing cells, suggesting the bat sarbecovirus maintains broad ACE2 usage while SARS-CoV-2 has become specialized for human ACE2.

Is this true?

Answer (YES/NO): NO